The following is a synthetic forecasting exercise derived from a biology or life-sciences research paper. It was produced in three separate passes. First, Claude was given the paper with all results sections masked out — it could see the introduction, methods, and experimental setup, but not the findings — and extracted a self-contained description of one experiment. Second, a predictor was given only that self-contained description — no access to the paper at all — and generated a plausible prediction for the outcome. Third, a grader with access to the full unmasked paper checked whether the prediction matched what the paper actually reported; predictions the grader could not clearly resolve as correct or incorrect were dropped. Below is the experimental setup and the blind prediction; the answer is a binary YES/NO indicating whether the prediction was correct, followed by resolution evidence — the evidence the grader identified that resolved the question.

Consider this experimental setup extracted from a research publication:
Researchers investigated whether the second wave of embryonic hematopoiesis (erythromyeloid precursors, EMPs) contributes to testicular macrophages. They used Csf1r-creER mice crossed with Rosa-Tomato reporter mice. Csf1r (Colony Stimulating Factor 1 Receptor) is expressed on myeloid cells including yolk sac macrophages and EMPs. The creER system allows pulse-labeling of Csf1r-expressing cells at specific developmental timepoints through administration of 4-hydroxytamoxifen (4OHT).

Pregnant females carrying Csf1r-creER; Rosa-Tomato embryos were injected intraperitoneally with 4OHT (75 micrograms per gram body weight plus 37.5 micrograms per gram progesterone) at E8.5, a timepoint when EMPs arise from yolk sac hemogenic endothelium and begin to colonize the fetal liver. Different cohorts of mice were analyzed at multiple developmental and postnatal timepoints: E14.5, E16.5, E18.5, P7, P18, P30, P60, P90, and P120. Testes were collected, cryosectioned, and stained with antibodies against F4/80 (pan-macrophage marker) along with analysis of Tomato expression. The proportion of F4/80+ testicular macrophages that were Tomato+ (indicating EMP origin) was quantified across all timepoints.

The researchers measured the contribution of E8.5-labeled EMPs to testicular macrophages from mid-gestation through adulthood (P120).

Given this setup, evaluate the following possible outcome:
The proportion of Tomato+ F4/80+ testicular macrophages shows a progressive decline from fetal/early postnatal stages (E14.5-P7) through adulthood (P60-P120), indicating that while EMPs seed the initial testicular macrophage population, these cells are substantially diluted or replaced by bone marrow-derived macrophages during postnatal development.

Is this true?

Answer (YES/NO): NO